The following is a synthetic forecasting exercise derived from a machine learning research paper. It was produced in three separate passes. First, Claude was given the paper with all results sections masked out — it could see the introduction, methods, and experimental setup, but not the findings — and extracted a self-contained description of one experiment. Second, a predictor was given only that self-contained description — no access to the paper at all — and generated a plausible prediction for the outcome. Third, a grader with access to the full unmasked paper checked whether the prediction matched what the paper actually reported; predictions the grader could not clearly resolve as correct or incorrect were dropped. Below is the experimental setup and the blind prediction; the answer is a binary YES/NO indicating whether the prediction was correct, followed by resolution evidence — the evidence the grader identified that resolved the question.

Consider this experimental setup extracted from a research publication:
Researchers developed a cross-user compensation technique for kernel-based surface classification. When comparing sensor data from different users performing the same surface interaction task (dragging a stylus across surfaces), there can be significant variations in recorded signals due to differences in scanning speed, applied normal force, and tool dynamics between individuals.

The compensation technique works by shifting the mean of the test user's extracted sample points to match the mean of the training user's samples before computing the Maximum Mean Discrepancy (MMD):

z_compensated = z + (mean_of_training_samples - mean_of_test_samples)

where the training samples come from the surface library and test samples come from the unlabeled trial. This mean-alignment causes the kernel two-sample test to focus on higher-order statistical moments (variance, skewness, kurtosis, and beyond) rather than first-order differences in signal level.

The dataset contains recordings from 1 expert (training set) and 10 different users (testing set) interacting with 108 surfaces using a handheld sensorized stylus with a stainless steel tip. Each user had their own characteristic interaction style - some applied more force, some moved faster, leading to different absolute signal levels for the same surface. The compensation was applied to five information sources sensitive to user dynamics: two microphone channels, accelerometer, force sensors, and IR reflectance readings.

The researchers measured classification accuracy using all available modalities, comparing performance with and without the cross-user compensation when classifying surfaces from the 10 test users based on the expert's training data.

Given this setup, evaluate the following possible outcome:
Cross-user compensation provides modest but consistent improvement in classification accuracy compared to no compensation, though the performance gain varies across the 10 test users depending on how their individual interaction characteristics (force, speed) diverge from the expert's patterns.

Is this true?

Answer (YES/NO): NO